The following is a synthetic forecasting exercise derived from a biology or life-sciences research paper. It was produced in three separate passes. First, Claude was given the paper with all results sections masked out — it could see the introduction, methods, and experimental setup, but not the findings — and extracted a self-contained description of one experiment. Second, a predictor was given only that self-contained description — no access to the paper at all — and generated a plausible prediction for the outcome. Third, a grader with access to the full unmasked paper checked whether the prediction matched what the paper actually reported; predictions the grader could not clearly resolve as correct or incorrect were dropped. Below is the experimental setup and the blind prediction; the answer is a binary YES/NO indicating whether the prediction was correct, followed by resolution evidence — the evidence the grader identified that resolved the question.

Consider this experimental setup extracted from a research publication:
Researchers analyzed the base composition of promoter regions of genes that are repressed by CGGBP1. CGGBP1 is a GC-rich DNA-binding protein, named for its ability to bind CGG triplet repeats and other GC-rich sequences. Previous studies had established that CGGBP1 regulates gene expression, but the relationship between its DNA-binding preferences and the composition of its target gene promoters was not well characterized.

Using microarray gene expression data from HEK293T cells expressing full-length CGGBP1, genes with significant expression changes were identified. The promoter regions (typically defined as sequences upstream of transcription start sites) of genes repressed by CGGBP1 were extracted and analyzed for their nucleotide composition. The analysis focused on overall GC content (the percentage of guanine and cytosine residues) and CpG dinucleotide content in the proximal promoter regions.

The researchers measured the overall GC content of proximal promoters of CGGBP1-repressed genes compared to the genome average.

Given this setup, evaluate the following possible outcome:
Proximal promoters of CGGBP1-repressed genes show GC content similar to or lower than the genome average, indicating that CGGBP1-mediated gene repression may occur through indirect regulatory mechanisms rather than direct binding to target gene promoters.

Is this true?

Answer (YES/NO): NO